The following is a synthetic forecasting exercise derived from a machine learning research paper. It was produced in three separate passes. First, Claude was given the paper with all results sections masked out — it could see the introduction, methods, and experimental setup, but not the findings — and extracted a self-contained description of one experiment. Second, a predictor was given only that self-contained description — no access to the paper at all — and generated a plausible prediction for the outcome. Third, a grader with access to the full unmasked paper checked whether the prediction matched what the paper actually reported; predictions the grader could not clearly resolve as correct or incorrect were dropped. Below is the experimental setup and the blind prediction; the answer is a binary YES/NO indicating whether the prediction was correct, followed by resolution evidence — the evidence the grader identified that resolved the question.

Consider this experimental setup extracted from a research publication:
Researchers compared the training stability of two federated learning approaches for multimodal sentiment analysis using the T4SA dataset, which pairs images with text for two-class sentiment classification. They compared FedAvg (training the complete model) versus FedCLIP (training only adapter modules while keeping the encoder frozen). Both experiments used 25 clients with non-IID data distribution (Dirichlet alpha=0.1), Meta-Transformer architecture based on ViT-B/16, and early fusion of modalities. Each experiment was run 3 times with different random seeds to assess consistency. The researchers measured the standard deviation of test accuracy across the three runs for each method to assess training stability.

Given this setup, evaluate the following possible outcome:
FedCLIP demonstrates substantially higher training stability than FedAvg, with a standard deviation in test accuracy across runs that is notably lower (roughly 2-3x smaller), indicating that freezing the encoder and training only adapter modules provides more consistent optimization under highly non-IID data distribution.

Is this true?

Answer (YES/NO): NO